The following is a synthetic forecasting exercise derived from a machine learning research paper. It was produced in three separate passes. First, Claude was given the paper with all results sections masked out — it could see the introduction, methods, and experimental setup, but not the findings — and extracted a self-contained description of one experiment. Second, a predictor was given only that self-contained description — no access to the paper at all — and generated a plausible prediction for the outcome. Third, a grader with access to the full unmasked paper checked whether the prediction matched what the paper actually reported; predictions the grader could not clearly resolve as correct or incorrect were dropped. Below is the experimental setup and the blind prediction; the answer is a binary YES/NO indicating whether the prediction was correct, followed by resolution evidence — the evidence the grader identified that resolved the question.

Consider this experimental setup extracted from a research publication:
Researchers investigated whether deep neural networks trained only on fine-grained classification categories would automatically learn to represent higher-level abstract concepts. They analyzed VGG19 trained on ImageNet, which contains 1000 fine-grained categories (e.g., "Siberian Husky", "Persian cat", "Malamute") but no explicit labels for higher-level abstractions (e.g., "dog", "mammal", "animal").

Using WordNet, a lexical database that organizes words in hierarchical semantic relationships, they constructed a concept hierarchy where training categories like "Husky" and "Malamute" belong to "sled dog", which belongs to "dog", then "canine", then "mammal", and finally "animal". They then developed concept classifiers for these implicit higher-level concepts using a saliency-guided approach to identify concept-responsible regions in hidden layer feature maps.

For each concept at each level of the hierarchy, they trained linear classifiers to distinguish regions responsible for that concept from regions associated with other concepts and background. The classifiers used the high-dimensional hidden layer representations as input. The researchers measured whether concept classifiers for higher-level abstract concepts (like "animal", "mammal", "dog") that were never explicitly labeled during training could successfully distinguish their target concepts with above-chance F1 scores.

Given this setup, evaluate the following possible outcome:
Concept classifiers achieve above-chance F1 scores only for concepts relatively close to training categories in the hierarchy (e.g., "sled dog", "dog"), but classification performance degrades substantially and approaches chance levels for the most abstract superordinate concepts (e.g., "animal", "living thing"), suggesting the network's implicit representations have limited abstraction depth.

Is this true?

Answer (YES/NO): NO